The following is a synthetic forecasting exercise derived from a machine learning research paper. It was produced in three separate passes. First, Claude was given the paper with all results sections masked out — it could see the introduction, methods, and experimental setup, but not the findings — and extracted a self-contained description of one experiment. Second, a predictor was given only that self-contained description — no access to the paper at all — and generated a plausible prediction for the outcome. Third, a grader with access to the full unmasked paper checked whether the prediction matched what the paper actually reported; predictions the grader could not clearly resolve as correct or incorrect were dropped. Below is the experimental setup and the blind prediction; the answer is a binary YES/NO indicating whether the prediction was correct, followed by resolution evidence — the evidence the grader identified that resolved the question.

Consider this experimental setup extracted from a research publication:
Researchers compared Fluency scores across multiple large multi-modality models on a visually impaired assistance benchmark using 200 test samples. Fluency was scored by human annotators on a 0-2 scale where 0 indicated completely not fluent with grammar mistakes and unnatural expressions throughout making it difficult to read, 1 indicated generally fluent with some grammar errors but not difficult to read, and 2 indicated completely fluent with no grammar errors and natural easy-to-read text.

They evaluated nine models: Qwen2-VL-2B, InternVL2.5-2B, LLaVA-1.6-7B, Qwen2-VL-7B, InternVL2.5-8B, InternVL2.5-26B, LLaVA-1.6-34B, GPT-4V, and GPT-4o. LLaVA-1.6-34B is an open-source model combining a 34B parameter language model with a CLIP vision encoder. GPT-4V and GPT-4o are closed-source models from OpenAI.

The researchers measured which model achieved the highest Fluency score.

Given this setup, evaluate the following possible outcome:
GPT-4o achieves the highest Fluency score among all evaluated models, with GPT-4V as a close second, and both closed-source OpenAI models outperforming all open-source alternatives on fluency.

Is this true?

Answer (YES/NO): NO